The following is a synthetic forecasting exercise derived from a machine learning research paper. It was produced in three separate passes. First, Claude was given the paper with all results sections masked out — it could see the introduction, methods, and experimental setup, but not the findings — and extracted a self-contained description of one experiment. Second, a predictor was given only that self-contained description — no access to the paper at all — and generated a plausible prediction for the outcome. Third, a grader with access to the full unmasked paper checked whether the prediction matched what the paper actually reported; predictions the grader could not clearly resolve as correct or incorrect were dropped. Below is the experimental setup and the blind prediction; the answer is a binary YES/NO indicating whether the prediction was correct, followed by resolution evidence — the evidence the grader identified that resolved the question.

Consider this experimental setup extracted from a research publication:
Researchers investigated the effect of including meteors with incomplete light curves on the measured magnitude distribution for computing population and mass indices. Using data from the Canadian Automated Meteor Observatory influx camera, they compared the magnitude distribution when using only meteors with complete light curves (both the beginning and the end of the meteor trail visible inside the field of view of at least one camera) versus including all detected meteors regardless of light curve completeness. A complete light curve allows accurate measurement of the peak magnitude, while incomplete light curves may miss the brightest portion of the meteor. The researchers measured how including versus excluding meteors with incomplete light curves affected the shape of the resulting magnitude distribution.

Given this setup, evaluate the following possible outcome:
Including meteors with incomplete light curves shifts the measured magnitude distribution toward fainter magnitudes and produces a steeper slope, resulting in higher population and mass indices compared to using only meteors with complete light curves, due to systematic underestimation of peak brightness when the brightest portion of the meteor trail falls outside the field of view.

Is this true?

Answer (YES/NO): NO